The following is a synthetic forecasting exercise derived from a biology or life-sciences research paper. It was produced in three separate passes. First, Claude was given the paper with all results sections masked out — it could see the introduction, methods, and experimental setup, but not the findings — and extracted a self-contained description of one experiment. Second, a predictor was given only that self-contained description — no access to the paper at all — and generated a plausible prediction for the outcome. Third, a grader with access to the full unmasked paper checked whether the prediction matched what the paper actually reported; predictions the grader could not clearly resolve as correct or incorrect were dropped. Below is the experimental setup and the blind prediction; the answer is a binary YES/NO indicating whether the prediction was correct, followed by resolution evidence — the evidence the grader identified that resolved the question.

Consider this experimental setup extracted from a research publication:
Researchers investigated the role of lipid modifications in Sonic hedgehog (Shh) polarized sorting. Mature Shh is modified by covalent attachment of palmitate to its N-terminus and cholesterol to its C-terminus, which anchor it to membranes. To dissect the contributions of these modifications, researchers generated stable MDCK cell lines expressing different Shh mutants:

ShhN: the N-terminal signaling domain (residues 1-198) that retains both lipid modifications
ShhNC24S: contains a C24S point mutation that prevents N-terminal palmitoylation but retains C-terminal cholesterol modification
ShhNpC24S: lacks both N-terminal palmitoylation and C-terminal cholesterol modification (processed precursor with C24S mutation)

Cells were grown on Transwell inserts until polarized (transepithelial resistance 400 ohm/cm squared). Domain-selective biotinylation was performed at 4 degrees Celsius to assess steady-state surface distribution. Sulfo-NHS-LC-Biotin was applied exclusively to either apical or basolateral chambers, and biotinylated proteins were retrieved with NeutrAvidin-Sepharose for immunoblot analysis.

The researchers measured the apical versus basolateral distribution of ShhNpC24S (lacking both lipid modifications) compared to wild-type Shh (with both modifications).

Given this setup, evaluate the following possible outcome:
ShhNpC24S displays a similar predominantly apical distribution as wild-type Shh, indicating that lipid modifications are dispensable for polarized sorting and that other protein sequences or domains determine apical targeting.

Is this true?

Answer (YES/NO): NO